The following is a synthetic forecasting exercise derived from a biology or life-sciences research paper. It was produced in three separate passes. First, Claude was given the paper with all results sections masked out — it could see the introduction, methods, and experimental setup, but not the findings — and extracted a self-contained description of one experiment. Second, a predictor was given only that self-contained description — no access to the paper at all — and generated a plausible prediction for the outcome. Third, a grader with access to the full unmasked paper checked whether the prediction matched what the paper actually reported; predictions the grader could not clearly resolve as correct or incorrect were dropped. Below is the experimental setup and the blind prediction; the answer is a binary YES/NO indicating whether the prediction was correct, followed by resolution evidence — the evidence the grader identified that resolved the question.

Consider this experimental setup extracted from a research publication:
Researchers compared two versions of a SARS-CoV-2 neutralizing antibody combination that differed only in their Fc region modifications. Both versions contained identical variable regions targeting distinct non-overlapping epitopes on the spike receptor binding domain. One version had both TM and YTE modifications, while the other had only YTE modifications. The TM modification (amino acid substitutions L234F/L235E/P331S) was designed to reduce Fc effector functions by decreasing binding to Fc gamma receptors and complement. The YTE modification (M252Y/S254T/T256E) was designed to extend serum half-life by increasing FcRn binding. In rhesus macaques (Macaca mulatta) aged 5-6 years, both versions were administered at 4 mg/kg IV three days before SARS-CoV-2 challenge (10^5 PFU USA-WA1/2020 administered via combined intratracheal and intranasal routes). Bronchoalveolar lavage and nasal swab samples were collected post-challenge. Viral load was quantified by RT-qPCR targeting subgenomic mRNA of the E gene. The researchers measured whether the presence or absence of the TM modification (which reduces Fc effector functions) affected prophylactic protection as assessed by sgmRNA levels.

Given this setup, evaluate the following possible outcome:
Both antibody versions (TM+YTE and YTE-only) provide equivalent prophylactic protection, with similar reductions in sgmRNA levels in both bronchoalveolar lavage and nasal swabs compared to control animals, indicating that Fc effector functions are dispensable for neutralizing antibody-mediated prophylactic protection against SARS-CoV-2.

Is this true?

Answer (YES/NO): YES